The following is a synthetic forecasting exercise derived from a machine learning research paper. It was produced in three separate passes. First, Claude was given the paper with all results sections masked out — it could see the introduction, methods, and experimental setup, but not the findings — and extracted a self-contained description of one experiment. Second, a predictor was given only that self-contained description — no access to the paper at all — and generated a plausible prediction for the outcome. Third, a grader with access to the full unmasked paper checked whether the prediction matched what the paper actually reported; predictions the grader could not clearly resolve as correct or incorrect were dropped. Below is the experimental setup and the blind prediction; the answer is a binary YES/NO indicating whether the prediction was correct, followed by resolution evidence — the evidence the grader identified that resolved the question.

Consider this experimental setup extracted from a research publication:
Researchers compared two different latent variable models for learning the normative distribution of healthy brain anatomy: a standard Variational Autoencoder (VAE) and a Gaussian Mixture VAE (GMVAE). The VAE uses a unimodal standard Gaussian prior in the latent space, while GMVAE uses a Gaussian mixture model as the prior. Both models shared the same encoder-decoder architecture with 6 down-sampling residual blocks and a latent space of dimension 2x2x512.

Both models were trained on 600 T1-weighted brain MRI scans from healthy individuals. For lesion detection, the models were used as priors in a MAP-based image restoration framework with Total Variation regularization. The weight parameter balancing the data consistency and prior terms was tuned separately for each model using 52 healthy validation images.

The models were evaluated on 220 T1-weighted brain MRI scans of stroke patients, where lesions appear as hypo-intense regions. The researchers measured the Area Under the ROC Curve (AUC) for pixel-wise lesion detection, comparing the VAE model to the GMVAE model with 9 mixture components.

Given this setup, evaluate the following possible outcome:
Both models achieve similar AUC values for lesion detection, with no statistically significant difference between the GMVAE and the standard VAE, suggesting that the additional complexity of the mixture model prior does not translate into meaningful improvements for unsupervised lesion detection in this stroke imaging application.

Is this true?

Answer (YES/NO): YES